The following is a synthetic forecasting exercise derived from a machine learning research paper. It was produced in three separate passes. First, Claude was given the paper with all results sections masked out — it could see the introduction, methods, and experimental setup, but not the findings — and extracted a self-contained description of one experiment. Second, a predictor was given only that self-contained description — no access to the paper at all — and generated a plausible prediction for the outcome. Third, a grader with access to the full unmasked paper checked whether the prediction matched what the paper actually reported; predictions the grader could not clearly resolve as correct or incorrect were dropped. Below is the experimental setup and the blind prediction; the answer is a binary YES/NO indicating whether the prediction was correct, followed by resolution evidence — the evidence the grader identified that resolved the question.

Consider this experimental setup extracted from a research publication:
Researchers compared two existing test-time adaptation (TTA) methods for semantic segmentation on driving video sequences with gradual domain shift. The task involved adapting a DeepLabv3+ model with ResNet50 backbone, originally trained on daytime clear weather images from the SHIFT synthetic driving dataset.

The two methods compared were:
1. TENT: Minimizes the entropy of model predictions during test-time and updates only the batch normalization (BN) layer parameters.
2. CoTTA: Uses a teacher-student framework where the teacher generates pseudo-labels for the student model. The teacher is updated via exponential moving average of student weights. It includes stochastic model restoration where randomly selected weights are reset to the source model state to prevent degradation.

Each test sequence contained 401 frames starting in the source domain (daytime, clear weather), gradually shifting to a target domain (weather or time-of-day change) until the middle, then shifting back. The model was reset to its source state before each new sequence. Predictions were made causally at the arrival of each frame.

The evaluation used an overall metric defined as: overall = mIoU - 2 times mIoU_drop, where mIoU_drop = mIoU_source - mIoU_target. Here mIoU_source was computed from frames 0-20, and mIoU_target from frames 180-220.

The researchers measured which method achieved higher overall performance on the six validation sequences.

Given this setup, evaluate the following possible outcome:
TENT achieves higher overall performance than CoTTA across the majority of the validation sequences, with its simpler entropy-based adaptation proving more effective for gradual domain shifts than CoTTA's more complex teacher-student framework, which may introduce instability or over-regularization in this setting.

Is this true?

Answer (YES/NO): YES